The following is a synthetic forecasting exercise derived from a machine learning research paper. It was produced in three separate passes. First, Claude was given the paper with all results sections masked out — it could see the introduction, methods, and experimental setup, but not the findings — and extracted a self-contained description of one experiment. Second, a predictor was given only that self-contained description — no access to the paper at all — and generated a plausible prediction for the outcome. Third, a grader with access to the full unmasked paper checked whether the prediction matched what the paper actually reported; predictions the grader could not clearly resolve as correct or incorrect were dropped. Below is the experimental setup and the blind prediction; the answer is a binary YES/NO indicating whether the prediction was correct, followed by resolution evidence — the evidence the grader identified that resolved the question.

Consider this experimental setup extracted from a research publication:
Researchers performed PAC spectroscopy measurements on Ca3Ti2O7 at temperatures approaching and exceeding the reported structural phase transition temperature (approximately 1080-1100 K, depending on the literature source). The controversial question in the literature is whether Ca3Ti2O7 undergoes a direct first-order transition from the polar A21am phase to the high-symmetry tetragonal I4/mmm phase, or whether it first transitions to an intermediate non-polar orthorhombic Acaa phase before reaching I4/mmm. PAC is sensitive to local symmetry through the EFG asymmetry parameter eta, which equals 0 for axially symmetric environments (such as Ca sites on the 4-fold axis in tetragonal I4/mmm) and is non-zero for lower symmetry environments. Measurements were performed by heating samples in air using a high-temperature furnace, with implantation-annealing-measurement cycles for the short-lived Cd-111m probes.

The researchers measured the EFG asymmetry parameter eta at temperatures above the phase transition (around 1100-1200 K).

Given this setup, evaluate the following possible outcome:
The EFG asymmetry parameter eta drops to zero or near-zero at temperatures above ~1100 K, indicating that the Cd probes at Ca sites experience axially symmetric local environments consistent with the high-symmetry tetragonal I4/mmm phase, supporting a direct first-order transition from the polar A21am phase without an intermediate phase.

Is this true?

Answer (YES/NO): NO